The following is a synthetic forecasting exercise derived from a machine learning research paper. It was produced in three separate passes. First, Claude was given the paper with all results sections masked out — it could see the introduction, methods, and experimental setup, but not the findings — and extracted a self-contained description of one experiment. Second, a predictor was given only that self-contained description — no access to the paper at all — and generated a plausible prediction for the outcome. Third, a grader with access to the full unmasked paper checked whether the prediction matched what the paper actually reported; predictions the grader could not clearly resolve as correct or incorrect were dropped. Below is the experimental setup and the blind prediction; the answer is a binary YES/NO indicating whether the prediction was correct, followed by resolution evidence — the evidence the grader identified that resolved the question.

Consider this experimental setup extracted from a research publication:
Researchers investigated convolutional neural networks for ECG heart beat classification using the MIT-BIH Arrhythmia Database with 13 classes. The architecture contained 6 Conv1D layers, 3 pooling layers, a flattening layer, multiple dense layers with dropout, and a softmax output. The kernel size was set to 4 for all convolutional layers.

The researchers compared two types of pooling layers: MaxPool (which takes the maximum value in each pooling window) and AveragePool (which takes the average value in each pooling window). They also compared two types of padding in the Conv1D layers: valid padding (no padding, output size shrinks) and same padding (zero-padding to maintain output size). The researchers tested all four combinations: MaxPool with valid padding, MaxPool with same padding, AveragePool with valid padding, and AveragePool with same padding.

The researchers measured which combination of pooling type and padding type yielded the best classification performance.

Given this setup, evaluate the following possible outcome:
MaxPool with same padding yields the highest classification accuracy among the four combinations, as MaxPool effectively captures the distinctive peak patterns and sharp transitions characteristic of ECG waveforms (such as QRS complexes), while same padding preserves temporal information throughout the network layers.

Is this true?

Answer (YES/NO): NO